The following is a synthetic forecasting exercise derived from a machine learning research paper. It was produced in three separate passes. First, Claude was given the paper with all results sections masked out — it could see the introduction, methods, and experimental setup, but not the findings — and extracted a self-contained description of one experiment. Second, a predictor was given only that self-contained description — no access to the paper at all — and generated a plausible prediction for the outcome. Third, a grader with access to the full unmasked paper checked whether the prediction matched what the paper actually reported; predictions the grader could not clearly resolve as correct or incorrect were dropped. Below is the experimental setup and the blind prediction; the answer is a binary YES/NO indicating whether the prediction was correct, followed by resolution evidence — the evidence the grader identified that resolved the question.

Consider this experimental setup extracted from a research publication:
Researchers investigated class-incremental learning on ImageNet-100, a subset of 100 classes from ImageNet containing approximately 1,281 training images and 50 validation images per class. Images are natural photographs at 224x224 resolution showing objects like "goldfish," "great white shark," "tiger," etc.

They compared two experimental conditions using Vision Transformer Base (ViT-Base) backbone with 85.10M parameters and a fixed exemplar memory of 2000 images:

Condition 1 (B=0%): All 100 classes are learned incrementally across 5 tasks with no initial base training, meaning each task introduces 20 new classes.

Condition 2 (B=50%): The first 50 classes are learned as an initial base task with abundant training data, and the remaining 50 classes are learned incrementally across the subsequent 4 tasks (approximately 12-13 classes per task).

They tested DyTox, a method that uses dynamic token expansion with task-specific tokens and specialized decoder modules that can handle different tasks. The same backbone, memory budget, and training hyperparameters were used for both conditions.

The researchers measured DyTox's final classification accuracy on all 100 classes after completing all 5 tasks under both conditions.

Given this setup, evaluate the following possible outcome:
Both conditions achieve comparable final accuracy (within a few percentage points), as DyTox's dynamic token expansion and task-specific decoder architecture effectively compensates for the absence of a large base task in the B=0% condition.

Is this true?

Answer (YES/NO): NO